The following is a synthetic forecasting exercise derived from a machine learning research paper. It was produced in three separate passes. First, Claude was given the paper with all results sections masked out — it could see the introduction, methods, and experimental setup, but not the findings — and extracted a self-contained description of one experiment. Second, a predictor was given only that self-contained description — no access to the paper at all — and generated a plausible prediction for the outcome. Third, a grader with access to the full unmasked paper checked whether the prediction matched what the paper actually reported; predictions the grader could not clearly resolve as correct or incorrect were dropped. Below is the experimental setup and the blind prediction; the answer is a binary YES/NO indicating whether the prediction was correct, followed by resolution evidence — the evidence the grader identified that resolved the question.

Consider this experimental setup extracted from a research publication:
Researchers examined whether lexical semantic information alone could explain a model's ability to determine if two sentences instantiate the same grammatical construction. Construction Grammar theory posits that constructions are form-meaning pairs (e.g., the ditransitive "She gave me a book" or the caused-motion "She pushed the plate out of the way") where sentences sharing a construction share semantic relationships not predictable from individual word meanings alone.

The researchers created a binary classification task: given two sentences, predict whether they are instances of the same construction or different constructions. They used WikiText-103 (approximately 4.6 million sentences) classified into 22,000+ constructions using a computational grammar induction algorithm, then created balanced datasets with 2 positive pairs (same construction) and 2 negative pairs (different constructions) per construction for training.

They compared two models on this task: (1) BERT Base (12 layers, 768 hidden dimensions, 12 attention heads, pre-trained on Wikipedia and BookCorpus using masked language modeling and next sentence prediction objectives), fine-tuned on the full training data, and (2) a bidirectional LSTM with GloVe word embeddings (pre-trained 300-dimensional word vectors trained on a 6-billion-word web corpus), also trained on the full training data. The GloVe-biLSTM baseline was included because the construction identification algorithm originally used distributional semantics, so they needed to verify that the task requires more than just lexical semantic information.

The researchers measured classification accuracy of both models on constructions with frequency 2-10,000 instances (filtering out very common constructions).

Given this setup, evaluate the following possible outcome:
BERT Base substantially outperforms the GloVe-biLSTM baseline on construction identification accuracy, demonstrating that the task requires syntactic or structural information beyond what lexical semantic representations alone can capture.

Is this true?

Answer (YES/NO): YES